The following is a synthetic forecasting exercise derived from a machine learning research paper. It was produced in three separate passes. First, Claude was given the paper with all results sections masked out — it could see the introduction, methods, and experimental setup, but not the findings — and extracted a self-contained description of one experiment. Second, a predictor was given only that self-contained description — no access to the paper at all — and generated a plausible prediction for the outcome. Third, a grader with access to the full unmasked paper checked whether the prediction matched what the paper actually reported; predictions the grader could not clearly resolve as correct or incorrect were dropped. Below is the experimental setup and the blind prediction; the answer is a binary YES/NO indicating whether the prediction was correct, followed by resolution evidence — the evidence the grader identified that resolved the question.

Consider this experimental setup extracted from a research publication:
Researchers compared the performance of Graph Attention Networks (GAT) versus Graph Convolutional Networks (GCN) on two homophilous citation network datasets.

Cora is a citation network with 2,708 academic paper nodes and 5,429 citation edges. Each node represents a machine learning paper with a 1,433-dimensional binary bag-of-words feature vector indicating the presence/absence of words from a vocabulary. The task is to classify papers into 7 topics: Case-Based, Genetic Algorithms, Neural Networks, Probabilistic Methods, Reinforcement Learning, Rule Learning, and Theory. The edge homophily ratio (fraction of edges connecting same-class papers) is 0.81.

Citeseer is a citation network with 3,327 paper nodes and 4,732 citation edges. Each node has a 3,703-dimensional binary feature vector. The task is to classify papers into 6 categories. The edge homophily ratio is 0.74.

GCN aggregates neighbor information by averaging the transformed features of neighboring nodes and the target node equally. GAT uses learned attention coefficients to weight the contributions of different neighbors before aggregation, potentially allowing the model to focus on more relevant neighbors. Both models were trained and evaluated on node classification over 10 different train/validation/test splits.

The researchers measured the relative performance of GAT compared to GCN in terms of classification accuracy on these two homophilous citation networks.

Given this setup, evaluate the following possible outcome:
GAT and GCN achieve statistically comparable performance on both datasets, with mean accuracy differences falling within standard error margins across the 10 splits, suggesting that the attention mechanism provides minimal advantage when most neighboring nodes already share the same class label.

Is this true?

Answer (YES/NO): NO